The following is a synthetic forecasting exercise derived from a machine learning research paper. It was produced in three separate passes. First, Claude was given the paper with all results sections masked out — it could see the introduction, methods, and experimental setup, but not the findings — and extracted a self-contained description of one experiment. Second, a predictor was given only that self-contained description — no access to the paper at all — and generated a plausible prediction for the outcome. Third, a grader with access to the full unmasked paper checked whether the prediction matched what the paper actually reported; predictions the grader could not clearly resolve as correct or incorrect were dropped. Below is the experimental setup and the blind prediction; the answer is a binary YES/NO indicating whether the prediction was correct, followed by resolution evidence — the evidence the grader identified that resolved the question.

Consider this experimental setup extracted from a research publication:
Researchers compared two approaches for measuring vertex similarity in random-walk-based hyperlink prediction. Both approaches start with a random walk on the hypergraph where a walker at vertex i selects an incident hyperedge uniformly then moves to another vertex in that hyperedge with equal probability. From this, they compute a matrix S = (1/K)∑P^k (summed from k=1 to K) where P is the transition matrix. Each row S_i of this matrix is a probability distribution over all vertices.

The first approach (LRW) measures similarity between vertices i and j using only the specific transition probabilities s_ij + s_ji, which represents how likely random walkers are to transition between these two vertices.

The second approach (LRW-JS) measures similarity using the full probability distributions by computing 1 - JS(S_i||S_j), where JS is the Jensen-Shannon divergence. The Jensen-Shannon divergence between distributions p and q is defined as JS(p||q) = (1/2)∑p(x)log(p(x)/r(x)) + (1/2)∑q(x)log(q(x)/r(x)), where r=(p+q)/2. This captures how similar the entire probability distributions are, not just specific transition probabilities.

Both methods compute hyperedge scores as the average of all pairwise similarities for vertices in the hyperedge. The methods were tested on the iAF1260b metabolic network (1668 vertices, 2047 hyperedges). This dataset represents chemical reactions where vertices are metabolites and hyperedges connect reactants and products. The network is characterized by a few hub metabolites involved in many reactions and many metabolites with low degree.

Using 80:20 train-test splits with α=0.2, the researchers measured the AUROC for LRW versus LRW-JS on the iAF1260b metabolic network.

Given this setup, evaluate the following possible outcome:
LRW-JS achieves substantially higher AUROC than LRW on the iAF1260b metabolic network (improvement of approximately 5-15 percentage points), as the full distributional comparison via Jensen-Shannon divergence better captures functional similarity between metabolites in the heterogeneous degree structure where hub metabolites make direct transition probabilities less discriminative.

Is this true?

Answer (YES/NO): NO